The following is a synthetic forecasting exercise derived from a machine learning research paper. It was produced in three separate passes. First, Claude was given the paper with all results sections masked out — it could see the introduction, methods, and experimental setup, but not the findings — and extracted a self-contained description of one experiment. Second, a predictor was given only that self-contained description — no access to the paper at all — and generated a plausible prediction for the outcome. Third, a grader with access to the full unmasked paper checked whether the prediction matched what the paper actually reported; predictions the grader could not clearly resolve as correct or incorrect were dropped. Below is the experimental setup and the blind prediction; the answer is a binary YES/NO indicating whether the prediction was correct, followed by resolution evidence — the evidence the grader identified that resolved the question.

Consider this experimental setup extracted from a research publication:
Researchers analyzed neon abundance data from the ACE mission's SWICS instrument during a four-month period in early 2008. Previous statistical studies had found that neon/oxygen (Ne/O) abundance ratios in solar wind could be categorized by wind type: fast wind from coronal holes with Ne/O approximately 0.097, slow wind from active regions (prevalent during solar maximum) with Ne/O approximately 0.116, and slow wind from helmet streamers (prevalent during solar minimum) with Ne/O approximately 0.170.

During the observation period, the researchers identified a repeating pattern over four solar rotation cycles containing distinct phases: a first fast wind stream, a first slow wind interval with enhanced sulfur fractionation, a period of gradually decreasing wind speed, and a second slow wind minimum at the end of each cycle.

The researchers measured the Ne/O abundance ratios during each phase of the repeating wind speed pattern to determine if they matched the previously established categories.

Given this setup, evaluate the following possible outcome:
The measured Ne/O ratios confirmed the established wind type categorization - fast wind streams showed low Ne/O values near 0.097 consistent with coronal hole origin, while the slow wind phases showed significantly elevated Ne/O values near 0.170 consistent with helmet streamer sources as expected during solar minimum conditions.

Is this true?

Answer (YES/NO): NO